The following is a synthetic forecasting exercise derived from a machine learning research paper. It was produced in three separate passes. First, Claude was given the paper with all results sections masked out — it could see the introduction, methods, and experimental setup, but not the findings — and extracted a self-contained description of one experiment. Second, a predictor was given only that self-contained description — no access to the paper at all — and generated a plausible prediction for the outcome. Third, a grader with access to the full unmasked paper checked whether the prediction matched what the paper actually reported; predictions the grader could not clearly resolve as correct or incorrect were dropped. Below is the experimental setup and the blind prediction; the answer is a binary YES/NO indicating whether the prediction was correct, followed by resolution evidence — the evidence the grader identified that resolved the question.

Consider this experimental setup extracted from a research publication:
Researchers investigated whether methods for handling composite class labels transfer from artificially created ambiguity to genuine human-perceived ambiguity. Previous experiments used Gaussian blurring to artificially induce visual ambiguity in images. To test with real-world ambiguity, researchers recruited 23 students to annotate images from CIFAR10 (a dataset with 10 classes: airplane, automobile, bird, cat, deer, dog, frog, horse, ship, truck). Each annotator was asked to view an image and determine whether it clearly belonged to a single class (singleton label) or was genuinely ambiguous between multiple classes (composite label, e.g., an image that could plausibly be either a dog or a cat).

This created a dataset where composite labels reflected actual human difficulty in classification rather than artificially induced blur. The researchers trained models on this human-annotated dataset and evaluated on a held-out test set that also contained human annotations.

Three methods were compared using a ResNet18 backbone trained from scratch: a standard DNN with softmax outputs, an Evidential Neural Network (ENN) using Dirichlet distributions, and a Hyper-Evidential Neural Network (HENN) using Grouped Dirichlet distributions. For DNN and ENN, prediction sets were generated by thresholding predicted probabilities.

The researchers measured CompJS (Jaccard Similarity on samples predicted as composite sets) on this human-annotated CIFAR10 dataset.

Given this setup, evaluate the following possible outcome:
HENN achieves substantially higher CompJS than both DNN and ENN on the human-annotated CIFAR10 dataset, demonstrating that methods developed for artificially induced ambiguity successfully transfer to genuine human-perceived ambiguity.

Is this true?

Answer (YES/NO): YES